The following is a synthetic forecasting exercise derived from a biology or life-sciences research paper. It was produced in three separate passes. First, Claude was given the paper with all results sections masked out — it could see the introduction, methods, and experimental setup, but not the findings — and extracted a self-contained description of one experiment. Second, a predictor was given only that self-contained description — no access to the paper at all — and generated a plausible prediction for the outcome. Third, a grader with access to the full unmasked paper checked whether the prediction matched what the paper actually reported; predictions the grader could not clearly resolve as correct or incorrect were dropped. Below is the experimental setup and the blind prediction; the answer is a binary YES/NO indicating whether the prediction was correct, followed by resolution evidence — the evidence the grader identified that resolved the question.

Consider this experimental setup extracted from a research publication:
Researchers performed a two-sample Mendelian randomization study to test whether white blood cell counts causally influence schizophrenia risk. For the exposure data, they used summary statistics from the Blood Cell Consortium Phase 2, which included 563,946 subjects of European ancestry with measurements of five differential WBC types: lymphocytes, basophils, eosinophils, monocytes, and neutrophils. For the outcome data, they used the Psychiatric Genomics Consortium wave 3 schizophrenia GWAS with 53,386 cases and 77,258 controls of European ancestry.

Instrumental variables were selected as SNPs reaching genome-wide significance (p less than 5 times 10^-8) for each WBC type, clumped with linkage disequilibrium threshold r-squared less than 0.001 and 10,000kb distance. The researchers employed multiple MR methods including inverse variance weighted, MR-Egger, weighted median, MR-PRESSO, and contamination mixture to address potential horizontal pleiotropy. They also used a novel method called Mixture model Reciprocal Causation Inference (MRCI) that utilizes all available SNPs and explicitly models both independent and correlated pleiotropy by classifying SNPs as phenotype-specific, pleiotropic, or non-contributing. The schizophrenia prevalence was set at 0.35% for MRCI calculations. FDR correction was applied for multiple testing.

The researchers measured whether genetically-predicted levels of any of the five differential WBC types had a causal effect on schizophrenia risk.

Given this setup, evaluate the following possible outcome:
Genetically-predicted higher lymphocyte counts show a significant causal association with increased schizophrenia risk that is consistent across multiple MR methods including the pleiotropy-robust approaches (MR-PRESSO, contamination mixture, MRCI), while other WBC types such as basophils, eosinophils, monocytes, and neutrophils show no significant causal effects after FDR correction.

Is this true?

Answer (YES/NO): NO